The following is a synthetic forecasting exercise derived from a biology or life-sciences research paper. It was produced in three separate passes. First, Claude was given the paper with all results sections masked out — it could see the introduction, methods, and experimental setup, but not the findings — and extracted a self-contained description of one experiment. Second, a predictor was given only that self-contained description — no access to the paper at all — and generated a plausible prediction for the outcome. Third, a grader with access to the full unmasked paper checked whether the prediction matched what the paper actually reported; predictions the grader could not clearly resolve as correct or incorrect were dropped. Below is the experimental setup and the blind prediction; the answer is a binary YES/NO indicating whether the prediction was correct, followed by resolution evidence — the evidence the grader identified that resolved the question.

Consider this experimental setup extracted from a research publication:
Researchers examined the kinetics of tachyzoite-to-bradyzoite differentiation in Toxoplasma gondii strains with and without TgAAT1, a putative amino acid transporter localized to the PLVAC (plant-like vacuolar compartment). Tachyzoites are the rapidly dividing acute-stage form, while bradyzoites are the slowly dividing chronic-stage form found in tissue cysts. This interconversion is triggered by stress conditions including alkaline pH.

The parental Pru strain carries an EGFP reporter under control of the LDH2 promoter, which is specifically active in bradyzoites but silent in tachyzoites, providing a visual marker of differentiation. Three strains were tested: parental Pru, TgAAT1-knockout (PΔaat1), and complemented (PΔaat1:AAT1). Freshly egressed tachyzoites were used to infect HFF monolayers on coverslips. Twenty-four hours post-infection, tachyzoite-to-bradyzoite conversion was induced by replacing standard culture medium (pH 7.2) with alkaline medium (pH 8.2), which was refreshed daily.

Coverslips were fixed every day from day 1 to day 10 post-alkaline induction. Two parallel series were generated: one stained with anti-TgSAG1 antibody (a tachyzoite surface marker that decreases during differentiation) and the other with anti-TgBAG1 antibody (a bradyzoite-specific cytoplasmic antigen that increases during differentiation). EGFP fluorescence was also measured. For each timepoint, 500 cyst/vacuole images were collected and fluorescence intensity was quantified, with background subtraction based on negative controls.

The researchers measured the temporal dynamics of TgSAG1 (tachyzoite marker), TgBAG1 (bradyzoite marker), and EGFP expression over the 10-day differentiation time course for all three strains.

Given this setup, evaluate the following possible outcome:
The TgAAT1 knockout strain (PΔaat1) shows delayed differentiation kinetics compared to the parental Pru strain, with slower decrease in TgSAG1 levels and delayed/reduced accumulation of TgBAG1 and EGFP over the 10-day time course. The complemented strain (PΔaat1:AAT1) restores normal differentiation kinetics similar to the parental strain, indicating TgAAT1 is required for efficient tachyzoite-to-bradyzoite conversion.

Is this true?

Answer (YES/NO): NO